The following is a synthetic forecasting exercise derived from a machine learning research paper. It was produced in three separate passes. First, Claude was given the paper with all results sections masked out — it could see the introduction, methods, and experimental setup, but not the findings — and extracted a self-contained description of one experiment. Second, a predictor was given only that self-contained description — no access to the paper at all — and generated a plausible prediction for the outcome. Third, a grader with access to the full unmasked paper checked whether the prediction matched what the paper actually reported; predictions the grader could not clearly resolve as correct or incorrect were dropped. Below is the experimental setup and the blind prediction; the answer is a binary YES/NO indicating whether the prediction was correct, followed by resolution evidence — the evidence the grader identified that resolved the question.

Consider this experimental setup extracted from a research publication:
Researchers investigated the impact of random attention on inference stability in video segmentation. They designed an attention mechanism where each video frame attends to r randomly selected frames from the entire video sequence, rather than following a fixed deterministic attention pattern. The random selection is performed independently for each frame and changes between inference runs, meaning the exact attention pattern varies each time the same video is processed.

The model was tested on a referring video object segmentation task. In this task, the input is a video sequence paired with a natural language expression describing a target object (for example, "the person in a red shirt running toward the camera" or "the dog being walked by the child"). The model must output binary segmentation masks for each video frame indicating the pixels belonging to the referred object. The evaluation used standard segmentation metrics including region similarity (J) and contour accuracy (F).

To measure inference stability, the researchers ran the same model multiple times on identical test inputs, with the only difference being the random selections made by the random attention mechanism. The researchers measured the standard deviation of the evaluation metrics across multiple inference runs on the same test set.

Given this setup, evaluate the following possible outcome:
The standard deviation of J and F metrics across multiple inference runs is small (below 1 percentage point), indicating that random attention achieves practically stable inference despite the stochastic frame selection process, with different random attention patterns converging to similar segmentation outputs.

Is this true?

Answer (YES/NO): YES